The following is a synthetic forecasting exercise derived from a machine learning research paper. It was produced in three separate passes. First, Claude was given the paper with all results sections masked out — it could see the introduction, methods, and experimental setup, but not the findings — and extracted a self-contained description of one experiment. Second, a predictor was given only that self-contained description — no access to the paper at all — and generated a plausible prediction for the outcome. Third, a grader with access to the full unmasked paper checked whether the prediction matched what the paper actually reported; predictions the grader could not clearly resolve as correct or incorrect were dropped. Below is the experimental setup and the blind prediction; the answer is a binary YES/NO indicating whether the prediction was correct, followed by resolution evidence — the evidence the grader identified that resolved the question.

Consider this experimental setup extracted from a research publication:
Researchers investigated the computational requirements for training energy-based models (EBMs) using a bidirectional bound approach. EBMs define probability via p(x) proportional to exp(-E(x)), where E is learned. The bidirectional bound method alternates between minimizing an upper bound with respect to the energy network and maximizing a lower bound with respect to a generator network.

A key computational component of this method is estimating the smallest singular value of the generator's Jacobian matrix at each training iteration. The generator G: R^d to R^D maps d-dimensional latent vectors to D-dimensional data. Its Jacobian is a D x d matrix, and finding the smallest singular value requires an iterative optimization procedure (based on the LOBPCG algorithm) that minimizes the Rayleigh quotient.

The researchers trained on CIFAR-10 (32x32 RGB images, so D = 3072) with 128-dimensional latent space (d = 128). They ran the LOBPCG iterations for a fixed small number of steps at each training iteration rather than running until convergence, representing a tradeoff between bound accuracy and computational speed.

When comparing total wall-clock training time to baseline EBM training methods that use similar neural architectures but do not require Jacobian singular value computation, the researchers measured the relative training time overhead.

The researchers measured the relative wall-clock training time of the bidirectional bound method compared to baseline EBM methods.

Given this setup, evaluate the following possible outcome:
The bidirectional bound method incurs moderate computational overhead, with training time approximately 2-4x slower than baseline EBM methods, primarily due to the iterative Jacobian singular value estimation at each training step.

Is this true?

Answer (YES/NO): YES